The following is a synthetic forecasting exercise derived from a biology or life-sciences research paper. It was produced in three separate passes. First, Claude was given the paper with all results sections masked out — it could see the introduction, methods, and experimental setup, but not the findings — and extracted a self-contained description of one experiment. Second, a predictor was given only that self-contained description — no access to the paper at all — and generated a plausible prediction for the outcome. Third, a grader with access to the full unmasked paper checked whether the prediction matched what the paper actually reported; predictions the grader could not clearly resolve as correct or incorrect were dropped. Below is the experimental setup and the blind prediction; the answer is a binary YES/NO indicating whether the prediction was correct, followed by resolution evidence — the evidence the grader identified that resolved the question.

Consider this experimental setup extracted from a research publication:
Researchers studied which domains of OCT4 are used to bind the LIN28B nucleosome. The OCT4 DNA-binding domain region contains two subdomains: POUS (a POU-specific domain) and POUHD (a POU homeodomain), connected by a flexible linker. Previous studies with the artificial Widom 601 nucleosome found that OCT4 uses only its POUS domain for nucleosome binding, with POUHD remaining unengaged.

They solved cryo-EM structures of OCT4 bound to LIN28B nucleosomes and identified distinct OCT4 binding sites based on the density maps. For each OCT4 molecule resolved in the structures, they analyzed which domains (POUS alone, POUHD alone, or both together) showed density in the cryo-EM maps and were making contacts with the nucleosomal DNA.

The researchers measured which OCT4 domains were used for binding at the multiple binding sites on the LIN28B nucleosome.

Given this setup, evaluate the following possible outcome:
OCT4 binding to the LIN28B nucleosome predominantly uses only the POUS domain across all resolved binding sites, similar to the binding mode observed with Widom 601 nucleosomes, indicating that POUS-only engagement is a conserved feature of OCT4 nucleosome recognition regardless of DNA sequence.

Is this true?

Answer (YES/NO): NO